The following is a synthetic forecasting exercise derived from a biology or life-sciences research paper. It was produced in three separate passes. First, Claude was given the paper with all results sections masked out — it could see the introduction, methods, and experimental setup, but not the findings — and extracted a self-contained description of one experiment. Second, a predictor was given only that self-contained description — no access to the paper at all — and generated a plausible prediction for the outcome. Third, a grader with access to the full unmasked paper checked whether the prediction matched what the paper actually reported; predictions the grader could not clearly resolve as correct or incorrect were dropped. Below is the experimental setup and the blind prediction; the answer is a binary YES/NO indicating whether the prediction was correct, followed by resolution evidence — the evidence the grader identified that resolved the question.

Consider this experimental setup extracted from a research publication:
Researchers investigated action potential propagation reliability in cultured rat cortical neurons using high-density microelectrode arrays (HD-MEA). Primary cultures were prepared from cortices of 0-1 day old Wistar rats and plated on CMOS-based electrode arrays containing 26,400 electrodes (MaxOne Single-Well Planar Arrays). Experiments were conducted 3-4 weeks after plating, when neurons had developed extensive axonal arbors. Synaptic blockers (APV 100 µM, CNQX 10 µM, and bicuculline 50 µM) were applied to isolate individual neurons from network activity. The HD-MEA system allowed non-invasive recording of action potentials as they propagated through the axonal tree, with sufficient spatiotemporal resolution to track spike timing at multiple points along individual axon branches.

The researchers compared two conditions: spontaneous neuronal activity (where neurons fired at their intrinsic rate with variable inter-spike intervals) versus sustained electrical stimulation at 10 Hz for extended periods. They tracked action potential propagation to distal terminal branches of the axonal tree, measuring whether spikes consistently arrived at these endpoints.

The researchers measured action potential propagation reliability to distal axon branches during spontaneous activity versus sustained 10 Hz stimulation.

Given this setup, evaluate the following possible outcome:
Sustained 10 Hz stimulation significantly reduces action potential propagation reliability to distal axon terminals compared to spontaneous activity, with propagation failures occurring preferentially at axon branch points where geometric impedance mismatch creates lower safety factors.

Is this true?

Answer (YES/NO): YES